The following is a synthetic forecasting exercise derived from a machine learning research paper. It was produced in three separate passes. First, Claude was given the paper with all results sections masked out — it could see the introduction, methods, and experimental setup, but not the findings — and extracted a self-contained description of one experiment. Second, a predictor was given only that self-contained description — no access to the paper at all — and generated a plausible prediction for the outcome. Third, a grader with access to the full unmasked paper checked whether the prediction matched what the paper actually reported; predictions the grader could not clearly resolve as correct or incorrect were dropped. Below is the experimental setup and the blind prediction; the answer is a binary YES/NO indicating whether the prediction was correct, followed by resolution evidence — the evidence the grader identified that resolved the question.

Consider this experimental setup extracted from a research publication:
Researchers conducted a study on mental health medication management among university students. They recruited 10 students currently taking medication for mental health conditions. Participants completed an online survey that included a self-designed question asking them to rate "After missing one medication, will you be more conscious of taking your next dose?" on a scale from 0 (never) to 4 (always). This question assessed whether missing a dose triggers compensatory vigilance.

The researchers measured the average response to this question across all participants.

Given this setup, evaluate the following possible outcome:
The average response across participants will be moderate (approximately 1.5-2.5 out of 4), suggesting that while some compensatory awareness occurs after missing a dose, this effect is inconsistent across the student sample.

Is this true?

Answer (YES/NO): NO